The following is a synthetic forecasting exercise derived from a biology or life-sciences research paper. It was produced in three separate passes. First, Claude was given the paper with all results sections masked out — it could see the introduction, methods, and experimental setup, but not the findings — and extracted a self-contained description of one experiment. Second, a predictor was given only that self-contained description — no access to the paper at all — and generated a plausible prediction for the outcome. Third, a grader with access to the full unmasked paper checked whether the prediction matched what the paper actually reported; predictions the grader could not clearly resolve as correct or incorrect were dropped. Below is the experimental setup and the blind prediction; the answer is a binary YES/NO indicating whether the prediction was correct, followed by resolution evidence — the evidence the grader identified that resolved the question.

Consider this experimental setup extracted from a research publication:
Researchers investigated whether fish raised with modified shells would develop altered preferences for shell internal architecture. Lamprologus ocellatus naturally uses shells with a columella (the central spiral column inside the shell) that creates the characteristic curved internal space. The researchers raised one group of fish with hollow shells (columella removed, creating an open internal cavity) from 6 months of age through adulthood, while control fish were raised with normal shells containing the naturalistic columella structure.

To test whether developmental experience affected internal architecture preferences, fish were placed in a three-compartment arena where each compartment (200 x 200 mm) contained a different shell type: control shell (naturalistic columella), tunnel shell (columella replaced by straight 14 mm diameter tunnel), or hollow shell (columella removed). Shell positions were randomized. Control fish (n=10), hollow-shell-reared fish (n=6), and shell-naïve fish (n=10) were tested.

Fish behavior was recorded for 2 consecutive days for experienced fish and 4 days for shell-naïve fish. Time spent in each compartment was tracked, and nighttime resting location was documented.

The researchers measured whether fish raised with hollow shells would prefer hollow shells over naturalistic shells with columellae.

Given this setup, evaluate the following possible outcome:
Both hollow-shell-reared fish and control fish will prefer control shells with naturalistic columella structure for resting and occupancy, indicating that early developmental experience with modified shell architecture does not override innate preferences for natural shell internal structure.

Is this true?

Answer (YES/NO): YES